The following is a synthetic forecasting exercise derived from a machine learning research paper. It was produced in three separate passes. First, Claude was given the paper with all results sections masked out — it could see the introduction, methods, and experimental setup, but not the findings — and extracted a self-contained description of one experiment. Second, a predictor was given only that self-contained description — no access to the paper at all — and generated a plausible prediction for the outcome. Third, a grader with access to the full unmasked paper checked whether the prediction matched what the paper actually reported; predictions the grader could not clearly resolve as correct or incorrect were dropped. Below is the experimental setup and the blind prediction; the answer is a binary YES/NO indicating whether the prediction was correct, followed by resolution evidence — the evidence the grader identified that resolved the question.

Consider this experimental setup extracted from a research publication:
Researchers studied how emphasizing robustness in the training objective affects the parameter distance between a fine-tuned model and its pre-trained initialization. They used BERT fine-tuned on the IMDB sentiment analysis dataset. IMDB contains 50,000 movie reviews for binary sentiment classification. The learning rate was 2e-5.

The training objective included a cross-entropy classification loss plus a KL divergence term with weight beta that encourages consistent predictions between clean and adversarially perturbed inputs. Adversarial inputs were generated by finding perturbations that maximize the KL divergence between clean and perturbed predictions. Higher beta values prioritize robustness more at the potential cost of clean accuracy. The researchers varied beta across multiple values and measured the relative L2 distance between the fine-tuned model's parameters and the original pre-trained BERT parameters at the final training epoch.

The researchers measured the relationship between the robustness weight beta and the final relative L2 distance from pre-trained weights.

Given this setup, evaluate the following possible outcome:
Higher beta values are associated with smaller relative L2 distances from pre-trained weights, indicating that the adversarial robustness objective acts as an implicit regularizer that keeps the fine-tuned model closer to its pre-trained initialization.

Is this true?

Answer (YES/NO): NO